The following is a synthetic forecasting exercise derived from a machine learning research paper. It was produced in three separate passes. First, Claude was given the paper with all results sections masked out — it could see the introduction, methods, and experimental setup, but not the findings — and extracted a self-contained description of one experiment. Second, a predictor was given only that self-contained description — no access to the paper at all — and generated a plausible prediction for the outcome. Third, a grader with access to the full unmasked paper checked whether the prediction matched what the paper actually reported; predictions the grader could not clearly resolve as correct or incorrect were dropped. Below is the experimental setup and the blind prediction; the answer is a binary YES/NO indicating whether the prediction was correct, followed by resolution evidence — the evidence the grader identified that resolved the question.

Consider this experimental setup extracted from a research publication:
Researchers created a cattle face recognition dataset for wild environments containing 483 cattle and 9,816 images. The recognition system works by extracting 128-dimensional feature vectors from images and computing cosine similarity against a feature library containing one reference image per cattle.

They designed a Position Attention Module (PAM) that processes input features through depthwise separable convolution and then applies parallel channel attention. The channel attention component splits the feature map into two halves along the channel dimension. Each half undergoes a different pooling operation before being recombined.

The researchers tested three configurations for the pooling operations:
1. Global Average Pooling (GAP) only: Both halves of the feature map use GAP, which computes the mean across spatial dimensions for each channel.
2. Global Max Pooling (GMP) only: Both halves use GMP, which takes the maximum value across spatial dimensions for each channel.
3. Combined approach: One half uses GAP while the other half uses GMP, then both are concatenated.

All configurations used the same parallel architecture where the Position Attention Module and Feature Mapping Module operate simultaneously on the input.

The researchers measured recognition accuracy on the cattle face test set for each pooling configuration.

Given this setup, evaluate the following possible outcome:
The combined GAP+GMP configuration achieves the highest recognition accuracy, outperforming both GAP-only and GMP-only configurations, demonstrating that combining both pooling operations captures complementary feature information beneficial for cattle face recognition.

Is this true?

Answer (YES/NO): YES